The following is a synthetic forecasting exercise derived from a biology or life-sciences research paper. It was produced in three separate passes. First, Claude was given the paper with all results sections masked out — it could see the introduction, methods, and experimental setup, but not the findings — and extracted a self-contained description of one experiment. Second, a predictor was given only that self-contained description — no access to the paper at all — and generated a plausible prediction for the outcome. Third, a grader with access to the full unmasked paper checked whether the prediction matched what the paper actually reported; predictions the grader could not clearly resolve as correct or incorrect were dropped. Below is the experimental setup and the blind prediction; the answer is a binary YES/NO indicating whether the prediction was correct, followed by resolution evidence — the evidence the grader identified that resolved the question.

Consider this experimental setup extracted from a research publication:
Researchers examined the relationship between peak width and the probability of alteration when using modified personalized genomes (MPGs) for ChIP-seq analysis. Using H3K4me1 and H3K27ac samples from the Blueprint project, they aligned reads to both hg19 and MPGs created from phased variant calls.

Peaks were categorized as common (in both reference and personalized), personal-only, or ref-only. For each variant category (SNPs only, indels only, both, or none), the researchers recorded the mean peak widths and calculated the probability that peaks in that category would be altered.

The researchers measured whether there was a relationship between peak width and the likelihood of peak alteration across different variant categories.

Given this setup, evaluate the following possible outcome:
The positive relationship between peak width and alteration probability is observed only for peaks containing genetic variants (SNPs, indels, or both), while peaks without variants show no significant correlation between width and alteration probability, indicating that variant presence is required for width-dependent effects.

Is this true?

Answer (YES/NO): NO